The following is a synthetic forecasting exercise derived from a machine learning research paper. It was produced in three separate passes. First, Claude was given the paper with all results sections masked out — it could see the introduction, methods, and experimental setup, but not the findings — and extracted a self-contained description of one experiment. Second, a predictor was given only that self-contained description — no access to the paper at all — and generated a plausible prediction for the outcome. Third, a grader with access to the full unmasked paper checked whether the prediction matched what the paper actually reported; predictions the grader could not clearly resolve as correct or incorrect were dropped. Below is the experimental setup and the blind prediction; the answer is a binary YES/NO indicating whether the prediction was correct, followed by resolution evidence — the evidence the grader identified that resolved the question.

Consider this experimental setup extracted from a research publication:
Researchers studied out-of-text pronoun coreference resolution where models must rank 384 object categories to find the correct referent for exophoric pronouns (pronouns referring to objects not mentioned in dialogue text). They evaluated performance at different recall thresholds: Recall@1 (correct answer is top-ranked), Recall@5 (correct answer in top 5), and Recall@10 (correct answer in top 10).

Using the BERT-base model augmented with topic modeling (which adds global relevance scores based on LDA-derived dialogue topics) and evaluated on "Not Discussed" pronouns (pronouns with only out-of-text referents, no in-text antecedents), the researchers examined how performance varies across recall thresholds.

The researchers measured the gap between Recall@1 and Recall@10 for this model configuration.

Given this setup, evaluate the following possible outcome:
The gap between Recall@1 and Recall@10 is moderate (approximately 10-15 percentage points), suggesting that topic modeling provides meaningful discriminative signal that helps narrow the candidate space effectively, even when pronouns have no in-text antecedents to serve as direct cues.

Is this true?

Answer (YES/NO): NO